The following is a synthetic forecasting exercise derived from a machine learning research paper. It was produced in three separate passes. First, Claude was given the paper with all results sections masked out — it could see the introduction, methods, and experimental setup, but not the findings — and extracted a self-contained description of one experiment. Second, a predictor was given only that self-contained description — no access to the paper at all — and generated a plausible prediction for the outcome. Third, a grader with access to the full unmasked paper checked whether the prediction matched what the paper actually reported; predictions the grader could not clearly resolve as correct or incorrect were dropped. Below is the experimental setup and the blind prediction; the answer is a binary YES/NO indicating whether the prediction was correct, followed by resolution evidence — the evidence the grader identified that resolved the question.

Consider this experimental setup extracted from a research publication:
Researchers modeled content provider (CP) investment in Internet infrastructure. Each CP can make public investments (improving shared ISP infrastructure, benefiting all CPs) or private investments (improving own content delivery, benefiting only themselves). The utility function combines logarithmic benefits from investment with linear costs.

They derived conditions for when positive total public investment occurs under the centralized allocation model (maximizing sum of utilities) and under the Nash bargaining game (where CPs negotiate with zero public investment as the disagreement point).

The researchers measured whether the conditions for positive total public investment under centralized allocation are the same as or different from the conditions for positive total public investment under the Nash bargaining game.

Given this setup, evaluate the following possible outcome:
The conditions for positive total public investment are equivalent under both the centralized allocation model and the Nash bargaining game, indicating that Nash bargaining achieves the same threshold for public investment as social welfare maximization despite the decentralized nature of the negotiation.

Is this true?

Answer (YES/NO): YES